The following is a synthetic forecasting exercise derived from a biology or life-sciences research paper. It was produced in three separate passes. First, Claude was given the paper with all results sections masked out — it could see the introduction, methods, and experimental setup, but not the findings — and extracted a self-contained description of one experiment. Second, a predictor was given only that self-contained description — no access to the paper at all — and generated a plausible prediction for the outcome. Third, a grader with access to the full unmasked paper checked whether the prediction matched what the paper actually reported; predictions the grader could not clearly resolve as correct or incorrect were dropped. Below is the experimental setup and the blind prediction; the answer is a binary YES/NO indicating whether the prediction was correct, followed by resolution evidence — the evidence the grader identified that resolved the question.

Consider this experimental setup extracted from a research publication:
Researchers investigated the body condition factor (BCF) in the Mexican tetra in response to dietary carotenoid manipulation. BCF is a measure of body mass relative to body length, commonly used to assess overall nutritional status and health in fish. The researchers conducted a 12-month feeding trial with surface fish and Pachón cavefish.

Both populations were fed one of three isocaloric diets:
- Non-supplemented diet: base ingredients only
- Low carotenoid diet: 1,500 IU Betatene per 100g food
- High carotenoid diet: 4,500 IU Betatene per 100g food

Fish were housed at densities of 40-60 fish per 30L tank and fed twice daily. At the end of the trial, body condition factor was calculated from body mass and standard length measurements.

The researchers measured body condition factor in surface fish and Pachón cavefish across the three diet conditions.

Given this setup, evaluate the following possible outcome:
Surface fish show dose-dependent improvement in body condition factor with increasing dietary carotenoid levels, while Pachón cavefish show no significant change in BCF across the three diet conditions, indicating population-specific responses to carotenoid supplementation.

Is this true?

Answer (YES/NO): NO